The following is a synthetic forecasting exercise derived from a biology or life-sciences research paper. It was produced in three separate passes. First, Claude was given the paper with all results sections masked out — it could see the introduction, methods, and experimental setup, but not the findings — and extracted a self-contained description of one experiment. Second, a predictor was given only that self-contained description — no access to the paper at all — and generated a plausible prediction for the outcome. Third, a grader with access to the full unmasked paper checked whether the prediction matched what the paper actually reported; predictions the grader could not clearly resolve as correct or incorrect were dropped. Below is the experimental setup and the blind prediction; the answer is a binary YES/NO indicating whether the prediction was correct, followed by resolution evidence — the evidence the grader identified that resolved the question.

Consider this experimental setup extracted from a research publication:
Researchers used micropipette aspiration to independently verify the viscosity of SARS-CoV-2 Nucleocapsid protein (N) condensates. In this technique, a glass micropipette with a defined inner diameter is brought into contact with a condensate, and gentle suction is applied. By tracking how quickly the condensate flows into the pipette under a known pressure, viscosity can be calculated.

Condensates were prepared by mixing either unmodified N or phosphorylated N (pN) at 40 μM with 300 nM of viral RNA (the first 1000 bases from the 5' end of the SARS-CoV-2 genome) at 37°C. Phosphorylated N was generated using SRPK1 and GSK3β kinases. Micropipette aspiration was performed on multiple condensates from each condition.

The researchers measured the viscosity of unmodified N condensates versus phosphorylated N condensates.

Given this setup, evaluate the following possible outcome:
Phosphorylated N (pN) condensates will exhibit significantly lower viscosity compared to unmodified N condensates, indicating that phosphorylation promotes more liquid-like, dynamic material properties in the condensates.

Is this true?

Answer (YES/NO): YES